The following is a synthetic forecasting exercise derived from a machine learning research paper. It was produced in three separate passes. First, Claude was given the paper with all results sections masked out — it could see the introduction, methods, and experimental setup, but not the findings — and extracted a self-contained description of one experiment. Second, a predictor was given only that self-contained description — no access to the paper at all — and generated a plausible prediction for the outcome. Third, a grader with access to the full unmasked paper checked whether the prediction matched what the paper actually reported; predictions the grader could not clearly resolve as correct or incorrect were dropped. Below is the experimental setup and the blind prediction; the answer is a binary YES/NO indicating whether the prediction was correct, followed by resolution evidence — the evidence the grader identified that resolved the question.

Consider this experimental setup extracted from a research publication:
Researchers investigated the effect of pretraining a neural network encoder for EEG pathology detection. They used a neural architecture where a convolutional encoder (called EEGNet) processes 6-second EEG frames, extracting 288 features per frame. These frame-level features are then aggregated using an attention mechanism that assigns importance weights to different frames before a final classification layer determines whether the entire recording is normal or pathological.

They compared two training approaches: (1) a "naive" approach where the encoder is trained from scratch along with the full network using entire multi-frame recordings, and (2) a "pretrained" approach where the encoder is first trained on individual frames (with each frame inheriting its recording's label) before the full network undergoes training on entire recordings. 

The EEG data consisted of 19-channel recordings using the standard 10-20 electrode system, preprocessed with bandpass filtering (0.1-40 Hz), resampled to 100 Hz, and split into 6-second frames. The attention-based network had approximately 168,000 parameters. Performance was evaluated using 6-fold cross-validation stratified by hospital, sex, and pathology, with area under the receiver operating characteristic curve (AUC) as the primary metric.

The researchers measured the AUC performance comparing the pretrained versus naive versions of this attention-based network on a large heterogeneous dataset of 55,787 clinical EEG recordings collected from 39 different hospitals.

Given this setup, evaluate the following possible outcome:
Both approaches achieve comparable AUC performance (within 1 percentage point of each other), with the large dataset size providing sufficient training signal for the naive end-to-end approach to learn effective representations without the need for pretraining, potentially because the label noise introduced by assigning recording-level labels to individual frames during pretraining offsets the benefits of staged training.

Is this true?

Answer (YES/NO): NO